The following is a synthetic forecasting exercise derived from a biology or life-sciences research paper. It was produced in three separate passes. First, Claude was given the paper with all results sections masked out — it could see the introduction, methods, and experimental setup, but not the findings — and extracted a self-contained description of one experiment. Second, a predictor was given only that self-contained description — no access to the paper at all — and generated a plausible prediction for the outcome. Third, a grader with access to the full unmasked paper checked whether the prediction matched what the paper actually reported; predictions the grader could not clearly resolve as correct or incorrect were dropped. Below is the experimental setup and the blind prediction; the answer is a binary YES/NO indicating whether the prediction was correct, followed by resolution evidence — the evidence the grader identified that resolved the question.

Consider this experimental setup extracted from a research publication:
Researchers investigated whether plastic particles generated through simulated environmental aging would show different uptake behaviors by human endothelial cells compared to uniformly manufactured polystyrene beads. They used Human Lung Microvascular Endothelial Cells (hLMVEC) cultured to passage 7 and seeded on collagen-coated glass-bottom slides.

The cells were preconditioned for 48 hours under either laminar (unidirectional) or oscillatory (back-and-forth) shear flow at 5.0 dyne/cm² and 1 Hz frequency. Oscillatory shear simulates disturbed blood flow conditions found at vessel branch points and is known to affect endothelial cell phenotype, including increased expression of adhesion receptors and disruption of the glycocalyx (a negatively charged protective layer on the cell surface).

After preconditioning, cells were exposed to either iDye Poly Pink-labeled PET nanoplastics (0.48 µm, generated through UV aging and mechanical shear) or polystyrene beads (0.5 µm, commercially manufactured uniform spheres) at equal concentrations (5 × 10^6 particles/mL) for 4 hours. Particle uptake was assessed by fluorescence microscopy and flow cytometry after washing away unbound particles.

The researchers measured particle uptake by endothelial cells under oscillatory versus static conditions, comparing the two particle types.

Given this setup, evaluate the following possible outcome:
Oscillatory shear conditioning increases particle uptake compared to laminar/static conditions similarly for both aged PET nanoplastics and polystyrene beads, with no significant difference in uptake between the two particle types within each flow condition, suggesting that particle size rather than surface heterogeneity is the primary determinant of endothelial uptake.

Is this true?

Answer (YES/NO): NO